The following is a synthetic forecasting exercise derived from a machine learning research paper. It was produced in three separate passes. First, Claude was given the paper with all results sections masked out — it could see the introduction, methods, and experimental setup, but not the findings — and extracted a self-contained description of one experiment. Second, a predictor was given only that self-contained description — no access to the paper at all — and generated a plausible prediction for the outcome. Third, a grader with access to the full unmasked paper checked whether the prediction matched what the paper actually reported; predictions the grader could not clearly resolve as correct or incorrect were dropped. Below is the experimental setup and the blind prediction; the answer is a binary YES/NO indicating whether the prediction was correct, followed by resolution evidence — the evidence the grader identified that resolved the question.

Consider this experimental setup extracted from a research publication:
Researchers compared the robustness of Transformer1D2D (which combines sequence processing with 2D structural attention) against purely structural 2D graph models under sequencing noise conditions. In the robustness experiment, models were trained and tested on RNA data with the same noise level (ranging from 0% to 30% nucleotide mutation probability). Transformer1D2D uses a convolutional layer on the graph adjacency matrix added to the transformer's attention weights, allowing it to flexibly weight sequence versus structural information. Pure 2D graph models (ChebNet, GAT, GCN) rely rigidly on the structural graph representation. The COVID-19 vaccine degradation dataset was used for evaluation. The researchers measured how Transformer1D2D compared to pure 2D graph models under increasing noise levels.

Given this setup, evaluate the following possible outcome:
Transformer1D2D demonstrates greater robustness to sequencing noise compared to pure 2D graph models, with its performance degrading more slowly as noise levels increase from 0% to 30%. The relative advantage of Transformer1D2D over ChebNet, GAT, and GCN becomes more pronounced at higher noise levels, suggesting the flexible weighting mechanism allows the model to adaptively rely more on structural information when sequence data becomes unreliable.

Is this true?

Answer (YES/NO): NO